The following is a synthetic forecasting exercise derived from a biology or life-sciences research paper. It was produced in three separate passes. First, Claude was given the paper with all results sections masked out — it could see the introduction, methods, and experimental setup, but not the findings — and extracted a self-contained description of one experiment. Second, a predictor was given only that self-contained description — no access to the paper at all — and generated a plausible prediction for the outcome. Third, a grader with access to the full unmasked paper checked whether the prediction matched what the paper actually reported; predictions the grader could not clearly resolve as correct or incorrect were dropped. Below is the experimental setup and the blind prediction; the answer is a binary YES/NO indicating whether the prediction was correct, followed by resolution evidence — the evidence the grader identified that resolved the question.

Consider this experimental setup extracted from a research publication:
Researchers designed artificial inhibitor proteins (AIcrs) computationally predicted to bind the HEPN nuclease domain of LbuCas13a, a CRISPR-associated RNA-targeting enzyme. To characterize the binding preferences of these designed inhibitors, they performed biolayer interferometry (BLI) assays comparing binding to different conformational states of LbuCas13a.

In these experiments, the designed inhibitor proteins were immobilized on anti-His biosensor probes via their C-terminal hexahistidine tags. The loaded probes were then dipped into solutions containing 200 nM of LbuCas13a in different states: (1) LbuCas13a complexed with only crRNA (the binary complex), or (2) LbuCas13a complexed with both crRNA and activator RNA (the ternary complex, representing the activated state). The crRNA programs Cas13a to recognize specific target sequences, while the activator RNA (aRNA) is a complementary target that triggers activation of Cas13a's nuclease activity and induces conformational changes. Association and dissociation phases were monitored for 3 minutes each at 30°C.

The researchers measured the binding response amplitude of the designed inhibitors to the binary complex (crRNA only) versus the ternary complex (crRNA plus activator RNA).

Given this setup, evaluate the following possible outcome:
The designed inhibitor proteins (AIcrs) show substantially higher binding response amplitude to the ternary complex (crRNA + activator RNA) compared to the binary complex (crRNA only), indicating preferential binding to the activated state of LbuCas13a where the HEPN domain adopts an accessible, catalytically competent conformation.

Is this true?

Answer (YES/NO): YES